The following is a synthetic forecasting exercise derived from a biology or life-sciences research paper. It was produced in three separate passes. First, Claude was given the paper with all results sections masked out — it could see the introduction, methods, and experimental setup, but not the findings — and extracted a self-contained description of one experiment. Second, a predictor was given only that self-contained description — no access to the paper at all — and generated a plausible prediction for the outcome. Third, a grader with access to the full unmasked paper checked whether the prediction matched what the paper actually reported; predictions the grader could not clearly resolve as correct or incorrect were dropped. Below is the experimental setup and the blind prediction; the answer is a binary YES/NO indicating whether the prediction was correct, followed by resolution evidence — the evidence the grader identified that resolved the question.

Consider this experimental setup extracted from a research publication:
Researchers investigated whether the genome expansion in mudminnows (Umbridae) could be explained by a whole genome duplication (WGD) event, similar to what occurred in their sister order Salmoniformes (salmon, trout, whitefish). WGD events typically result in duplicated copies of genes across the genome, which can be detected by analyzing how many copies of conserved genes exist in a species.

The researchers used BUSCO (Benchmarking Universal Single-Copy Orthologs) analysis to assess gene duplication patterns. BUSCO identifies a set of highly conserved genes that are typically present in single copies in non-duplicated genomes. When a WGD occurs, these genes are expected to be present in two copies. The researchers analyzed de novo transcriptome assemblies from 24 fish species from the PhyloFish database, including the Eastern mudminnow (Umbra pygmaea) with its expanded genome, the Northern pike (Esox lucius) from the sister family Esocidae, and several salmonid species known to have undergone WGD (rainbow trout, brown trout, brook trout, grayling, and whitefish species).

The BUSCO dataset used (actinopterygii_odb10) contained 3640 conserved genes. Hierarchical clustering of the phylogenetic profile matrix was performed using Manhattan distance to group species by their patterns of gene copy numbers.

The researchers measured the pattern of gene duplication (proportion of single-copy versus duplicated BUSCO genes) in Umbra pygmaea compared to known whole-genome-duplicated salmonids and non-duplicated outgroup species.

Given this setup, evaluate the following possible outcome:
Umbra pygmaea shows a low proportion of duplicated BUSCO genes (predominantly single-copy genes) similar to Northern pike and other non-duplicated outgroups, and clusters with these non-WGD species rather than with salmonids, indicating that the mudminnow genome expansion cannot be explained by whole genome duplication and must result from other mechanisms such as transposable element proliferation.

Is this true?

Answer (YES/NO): YES